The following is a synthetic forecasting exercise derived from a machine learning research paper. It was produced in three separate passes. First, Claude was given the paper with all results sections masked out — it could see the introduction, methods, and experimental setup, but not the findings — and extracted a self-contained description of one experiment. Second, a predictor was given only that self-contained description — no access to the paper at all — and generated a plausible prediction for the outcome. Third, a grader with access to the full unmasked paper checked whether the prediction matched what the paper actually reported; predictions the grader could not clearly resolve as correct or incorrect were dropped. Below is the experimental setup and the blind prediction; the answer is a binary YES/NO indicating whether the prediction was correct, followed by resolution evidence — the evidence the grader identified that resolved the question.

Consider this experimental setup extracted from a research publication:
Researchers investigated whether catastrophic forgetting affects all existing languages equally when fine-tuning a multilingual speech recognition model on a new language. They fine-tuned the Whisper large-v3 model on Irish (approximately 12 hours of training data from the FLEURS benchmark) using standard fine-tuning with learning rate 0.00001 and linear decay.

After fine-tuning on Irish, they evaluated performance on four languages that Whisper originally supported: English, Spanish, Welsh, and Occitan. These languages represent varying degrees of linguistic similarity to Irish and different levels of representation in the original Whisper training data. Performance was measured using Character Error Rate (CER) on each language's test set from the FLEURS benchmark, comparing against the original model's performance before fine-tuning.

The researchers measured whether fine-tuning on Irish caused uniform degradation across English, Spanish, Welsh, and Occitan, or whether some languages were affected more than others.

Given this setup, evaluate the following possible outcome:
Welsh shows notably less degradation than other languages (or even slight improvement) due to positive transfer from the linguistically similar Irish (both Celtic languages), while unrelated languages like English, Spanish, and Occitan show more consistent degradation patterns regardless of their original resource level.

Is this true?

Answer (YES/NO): NO